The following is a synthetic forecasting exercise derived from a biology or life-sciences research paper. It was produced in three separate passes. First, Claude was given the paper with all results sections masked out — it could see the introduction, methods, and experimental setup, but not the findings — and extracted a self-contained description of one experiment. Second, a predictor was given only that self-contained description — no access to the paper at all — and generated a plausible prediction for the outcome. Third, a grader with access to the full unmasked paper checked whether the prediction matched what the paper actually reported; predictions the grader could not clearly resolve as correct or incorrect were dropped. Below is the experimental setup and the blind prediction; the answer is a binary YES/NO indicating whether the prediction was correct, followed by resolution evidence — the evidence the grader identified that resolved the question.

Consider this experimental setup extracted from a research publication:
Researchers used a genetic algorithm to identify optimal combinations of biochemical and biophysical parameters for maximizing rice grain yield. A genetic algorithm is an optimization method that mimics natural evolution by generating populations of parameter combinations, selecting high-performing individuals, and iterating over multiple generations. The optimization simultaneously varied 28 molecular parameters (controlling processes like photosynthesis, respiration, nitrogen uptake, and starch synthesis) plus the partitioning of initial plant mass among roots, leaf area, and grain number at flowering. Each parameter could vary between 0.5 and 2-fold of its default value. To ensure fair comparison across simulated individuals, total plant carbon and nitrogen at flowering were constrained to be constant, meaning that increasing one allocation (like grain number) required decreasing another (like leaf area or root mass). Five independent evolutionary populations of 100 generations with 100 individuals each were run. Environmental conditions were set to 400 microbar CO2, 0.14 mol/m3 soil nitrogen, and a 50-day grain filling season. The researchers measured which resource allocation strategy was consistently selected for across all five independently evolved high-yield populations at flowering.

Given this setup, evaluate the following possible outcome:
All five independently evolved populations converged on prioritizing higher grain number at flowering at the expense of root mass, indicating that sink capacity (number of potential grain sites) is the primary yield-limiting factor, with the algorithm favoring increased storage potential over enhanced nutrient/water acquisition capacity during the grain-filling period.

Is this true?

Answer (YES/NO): YES